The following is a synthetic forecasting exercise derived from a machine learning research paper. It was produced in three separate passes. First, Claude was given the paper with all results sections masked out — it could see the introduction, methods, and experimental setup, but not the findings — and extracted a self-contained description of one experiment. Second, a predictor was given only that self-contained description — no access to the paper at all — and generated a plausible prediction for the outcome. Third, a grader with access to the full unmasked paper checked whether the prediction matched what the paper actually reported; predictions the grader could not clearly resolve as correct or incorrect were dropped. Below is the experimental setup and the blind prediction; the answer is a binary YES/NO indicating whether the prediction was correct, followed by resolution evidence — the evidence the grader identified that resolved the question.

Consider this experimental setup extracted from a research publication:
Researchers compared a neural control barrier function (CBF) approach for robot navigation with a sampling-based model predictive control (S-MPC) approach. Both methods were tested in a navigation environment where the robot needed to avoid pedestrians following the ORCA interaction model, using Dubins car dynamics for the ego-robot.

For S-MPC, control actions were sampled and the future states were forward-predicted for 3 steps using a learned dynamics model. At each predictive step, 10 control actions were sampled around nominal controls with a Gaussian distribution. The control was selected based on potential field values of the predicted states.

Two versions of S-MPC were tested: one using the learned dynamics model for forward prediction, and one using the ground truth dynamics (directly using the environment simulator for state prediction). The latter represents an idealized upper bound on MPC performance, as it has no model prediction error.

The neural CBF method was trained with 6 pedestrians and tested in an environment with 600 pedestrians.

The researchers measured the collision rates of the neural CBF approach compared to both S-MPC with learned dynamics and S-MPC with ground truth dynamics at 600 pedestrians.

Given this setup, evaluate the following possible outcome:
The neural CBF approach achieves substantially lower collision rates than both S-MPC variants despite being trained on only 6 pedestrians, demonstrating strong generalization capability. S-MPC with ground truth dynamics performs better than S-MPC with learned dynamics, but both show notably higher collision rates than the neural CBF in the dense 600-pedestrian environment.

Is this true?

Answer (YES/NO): NO